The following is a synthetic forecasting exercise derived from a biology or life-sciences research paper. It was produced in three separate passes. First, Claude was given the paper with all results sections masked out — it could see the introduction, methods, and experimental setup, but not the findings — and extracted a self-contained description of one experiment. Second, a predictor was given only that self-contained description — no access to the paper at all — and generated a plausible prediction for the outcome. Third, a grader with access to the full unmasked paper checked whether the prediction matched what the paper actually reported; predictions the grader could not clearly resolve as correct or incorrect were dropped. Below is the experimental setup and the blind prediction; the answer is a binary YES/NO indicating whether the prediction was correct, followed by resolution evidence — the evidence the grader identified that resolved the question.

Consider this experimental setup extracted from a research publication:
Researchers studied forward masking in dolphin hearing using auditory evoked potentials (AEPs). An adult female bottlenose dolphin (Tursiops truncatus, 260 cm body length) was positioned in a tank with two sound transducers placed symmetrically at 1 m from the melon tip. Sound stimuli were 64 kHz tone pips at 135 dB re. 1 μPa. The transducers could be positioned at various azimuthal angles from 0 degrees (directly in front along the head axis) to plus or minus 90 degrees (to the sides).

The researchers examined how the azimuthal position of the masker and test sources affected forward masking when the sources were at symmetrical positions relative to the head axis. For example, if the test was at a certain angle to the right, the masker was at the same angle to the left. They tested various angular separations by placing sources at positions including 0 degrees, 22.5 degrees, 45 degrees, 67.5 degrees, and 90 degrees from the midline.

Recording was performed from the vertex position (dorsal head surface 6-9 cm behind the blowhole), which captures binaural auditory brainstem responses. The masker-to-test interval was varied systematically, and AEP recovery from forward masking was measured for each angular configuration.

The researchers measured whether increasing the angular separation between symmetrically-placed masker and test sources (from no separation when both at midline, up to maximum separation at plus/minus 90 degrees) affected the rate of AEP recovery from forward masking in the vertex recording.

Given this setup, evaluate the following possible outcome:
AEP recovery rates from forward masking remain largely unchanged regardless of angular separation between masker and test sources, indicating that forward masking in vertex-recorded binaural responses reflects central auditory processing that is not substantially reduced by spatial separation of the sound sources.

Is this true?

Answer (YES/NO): YES